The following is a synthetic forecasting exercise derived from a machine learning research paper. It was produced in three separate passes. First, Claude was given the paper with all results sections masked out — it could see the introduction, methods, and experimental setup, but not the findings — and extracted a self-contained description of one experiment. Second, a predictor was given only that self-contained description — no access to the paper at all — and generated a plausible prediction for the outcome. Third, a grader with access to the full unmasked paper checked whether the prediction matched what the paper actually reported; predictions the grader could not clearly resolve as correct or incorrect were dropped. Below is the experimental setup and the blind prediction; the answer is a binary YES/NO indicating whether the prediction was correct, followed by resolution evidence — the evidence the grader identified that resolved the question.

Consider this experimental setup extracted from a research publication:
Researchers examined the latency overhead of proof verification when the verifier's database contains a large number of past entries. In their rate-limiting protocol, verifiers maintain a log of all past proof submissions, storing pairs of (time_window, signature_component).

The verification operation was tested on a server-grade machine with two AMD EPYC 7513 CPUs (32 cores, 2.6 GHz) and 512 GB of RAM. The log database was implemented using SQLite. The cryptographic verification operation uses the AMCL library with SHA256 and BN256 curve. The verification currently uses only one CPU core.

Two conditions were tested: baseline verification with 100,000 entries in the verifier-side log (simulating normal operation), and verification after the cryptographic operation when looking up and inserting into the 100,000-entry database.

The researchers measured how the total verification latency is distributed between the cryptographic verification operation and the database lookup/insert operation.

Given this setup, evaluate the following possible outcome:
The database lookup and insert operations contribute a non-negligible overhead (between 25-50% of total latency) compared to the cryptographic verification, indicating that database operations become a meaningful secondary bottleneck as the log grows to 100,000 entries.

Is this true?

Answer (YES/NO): NO